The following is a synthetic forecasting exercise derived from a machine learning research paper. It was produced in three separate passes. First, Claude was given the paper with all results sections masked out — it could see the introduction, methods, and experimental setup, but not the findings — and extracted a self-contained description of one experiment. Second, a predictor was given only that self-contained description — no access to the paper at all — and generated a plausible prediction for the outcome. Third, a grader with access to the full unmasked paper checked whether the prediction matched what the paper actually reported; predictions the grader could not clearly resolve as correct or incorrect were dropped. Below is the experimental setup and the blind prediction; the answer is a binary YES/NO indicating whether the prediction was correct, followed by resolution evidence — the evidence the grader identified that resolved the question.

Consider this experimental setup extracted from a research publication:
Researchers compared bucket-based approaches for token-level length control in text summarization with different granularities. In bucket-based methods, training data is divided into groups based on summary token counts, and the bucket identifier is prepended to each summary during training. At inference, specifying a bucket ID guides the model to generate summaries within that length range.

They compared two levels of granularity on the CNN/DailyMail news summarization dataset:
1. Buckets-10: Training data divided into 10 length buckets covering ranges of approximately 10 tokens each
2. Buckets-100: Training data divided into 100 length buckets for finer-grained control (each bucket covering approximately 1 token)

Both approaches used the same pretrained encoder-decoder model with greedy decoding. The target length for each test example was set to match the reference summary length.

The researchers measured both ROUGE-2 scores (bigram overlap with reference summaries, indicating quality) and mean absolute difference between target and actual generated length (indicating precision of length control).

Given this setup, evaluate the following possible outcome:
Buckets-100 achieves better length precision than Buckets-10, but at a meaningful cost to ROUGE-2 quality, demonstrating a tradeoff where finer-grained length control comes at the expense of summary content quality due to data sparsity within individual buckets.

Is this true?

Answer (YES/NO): NO